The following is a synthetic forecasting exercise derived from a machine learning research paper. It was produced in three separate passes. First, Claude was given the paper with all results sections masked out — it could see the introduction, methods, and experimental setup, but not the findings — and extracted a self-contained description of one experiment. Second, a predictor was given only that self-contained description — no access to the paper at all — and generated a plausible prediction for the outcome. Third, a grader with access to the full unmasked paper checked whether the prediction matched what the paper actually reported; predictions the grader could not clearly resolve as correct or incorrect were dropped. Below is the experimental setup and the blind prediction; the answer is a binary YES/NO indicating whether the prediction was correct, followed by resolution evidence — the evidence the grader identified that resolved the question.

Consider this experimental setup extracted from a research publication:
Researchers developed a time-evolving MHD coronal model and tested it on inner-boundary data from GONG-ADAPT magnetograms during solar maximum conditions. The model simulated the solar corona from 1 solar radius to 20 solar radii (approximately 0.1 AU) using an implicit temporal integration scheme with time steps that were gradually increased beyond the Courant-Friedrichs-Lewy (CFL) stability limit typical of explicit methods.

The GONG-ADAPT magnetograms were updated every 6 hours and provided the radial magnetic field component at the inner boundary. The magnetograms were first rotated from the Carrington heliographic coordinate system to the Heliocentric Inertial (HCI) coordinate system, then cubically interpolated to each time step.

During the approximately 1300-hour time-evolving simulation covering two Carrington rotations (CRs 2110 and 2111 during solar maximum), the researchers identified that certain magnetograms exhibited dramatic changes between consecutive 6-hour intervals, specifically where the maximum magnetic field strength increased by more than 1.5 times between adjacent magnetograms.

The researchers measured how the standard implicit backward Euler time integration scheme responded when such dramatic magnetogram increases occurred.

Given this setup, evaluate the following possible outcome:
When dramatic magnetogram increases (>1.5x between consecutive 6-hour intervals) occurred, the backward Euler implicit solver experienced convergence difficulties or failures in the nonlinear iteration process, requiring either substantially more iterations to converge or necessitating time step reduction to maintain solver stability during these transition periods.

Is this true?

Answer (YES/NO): NO